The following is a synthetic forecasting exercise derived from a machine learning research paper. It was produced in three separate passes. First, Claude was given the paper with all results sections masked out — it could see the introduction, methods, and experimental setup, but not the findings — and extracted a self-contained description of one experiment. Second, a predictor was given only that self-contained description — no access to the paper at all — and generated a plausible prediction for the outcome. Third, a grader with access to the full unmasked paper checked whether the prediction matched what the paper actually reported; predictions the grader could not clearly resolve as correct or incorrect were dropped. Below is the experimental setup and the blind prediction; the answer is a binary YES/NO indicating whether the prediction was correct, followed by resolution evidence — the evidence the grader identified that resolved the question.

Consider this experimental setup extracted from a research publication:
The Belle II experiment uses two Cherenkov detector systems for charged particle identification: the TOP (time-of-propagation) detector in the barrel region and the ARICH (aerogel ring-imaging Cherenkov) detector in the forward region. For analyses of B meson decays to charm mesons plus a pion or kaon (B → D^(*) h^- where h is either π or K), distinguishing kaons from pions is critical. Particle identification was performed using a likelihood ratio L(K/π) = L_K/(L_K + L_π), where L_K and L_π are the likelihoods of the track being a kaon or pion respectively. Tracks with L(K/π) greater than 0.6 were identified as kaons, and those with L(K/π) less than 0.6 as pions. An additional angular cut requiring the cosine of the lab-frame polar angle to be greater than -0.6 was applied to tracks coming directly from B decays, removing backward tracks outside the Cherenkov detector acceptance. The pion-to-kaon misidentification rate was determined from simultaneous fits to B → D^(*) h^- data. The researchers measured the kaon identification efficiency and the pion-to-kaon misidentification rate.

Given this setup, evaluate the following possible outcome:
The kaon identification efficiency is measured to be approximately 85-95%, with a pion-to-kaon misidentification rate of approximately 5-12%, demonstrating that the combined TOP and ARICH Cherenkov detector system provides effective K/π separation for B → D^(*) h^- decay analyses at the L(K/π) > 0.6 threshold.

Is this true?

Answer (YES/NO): NO